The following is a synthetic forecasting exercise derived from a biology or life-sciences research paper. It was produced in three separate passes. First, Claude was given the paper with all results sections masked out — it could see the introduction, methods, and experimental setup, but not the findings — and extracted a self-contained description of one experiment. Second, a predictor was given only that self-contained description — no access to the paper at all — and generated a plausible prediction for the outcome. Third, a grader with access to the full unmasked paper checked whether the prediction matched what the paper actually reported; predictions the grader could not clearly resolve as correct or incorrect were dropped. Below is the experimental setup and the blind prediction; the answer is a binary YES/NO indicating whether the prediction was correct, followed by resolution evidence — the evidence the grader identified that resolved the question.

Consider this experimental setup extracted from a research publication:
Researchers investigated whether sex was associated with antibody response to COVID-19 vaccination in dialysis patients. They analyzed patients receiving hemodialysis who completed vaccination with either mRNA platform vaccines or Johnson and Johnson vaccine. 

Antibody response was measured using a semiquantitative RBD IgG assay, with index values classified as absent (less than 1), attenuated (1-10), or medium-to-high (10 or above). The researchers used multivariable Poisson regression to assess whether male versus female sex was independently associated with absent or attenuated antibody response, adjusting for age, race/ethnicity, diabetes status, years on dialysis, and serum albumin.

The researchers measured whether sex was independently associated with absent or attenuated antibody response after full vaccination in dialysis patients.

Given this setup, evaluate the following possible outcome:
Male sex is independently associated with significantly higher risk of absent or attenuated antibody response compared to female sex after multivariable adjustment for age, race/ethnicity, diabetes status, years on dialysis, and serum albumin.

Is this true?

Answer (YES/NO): NO